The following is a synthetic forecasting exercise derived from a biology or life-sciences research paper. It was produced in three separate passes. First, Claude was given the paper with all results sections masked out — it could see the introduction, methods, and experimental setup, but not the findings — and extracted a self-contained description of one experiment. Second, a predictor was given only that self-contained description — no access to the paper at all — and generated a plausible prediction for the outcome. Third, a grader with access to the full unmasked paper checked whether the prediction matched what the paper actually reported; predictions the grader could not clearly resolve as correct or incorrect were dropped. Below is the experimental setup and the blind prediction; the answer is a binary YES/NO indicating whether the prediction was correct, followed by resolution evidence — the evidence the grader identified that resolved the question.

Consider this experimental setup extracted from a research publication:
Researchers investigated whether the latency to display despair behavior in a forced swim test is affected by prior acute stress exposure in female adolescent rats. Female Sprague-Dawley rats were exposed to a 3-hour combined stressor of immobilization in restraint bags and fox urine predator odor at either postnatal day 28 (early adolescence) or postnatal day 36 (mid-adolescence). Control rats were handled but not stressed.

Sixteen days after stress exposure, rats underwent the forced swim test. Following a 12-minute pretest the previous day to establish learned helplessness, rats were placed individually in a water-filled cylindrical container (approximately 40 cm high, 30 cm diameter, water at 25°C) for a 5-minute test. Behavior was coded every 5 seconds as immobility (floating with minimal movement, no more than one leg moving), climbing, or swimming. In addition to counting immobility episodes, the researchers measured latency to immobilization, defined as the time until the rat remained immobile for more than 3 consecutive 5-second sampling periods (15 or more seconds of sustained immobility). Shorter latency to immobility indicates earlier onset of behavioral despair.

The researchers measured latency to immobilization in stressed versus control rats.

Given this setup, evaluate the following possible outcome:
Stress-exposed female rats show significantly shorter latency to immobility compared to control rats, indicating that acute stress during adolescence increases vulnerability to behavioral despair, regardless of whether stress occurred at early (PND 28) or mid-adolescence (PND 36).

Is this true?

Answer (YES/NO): NO